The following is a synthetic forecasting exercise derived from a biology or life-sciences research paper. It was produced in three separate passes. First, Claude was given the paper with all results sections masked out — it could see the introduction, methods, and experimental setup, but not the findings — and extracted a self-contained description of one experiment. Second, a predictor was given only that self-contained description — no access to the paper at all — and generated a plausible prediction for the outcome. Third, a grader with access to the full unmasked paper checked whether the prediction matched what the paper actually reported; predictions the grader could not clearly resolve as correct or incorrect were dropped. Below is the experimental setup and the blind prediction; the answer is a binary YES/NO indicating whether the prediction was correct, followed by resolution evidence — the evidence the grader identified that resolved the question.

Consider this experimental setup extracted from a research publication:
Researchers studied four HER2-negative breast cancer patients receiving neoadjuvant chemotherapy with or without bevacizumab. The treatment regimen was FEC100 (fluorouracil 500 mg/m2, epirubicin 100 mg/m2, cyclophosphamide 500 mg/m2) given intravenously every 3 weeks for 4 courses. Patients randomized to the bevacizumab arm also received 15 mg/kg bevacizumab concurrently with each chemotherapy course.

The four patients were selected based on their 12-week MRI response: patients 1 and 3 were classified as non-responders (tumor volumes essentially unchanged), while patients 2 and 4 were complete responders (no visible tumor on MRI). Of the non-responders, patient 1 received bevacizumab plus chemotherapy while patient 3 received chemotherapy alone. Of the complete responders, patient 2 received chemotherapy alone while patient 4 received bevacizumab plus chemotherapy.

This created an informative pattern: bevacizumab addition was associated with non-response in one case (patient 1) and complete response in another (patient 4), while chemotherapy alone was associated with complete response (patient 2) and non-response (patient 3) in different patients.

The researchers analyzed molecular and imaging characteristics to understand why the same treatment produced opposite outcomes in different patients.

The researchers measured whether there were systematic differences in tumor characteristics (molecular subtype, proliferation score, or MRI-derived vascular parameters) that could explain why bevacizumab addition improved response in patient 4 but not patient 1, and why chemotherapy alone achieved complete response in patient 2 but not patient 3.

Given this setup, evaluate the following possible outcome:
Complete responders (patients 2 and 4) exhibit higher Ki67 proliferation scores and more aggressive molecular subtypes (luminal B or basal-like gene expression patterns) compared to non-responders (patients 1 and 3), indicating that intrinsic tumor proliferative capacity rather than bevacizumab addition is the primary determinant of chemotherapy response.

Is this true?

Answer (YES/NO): NO